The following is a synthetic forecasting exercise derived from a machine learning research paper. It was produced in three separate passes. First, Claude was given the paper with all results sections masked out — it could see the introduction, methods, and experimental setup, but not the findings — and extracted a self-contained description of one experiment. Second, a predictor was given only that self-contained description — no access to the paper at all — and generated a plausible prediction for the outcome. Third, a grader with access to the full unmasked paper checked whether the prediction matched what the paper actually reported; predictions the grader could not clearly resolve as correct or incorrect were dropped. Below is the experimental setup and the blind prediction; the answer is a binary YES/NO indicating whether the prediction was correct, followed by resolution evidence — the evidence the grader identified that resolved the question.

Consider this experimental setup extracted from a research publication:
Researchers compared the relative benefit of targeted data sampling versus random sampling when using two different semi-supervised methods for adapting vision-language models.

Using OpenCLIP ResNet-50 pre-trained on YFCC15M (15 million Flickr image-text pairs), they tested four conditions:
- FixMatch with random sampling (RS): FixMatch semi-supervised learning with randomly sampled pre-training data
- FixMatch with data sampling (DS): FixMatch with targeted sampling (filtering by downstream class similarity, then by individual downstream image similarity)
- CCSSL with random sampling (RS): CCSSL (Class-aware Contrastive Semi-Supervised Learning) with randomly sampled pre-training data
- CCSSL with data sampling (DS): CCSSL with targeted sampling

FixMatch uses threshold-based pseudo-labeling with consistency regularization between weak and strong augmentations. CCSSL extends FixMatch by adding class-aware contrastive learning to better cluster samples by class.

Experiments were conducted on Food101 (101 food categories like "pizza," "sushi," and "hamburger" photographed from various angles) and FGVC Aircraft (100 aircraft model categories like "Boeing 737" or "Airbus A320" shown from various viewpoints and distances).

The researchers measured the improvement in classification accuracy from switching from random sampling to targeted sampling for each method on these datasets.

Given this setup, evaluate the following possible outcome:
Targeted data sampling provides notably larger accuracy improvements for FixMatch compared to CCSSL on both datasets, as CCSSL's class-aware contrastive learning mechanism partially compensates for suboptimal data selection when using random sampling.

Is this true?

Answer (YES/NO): NO